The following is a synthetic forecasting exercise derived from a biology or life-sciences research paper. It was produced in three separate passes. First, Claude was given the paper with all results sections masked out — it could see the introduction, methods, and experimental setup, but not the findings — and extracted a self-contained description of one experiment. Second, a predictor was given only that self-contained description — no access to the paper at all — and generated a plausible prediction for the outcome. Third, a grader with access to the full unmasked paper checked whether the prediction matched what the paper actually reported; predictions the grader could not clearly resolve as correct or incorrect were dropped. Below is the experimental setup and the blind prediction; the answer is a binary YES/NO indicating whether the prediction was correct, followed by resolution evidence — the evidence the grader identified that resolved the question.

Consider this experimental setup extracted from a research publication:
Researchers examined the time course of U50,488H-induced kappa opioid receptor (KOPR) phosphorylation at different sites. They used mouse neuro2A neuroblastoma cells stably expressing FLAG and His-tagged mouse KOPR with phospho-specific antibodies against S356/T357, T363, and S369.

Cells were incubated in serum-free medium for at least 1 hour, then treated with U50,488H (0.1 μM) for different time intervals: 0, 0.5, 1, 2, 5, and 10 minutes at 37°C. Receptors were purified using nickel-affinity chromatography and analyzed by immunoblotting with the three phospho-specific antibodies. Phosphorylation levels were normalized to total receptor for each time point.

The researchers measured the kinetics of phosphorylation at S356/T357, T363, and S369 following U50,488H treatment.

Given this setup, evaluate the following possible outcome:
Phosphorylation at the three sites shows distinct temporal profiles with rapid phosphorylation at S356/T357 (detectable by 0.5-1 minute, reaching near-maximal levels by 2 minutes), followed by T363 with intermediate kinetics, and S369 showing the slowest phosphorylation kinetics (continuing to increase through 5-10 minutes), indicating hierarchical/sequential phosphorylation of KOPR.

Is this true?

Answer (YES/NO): NO